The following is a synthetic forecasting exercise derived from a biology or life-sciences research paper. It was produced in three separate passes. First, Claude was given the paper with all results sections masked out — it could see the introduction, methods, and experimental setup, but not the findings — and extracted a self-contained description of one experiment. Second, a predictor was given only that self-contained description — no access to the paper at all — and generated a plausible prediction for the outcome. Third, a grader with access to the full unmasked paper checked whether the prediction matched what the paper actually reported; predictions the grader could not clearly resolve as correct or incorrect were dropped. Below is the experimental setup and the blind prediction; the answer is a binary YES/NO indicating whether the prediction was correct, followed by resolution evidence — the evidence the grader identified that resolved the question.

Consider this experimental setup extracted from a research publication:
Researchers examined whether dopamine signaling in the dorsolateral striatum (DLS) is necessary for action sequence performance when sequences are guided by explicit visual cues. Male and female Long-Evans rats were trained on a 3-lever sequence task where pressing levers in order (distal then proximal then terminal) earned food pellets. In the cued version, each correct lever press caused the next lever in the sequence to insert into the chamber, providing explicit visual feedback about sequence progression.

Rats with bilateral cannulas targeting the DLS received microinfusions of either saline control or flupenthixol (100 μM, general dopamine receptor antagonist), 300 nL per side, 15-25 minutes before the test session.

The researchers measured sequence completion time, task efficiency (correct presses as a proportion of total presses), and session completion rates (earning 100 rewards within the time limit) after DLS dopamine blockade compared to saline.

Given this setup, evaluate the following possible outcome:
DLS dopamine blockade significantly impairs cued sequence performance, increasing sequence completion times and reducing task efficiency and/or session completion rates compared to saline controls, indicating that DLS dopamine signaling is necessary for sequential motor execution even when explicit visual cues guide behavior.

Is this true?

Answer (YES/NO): NO